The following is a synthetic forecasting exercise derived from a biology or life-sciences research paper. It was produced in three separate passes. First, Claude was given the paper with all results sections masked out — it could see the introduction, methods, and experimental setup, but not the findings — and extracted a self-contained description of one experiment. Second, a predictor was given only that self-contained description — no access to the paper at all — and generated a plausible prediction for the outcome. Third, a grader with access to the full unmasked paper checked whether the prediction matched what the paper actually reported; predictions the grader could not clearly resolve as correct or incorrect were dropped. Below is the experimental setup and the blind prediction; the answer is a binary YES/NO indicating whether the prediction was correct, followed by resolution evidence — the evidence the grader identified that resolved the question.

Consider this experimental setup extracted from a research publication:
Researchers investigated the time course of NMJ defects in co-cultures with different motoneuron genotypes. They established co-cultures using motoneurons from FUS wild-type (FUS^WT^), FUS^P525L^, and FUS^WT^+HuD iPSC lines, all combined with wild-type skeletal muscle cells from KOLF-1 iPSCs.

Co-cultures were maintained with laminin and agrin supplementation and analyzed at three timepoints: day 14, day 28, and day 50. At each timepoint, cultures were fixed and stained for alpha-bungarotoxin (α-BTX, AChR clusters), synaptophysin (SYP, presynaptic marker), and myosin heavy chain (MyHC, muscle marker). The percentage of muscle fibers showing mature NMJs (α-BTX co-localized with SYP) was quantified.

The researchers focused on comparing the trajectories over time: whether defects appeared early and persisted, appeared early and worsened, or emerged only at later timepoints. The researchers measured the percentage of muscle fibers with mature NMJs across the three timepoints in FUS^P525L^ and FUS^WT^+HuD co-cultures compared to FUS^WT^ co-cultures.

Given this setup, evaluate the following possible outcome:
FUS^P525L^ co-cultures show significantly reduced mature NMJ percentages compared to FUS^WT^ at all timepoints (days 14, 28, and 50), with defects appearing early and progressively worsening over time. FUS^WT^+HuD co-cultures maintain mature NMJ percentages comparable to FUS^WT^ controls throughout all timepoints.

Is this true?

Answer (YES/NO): NO